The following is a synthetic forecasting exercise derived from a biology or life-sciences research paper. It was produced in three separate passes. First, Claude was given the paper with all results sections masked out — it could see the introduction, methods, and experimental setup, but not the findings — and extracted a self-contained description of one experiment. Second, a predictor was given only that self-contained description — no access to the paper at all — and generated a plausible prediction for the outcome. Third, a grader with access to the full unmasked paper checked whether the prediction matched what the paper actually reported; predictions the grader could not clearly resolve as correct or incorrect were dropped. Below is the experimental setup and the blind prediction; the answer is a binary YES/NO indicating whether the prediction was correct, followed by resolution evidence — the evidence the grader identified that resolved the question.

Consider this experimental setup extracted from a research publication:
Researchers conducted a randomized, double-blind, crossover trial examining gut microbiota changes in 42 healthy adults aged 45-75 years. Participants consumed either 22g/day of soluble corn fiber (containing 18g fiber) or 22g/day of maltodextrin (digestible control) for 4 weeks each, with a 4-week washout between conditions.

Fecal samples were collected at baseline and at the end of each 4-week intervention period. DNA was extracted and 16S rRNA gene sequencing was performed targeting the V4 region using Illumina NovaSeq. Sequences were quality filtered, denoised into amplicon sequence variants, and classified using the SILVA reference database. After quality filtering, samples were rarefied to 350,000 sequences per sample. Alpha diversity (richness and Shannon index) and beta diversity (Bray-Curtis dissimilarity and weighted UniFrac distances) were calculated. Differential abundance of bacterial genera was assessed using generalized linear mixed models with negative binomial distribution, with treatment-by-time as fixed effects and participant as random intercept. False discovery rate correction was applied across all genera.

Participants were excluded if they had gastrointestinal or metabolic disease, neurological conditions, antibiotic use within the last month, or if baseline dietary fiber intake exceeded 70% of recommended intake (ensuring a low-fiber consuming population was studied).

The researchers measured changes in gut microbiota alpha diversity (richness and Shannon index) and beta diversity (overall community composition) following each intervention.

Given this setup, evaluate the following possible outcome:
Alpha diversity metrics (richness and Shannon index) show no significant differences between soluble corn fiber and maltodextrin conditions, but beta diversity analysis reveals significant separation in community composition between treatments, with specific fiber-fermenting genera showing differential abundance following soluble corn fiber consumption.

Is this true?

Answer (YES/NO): NO